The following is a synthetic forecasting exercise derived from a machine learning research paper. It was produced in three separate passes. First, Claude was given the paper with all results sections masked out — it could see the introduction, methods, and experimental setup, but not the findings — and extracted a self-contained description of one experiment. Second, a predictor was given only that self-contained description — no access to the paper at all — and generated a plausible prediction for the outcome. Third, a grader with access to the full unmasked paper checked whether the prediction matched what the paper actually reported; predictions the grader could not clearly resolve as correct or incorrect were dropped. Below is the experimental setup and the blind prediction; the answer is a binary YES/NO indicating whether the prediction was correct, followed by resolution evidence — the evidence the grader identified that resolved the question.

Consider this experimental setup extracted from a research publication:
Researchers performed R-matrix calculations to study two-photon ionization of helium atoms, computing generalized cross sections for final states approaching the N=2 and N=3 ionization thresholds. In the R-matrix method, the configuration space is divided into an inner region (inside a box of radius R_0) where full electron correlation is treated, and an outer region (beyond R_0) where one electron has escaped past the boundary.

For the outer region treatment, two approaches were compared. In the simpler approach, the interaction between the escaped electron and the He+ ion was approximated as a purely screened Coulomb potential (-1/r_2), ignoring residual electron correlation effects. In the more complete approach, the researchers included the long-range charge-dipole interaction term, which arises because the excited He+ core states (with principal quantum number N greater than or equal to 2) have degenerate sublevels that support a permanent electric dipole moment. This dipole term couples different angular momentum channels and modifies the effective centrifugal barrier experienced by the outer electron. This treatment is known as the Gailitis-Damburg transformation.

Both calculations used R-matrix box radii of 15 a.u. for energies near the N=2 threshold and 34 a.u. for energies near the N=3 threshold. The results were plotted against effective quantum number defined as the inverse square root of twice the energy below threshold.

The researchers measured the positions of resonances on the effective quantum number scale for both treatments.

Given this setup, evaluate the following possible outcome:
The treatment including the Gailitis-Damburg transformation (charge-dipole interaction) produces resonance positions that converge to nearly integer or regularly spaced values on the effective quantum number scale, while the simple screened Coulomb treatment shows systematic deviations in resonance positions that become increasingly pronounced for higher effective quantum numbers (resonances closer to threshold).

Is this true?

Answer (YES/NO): NO